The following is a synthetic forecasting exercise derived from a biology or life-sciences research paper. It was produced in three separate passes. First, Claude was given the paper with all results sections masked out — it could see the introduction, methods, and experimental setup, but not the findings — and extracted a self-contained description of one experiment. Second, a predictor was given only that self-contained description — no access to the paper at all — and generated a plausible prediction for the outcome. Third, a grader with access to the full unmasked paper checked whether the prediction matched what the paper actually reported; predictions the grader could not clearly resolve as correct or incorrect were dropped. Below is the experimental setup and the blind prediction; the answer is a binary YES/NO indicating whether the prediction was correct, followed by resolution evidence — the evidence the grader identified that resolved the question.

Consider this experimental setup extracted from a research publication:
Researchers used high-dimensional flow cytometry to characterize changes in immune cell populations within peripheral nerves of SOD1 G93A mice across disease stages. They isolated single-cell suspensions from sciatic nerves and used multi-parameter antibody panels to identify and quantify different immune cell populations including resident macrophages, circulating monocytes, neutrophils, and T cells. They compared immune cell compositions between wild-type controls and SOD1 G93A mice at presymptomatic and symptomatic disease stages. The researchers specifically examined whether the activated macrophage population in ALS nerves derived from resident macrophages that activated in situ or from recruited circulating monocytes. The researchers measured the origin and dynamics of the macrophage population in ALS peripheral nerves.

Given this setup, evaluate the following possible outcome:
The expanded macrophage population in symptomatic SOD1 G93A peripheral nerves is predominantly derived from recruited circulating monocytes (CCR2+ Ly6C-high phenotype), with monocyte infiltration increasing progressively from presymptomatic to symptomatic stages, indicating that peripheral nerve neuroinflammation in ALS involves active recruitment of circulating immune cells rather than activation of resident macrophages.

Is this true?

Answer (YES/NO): NO